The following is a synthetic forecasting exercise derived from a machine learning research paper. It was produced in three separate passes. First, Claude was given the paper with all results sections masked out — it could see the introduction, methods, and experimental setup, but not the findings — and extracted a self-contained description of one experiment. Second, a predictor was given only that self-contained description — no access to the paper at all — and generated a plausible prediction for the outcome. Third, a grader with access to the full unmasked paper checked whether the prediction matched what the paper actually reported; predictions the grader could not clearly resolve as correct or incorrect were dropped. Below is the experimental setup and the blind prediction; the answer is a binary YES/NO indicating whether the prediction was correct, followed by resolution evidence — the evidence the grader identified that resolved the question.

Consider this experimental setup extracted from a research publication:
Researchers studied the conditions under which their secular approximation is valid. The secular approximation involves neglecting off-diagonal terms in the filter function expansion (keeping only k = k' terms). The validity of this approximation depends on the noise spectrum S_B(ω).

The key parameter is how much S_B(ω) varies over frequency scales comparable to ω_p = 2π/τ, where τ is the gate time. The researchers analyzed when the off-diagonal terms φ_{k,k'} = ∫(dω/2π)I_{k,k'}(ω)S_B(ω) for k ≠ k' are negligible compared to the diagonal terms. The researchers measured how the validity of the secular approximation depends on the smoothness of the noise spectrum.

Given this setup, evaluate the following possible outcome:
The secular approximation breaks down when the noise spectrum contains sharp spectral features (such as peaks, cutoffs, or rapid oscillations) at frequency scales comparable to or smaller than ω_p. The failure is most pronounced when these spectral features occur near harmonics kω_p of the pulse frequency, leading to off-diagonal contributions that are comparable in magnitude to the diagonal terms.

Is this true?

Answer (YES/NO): NO